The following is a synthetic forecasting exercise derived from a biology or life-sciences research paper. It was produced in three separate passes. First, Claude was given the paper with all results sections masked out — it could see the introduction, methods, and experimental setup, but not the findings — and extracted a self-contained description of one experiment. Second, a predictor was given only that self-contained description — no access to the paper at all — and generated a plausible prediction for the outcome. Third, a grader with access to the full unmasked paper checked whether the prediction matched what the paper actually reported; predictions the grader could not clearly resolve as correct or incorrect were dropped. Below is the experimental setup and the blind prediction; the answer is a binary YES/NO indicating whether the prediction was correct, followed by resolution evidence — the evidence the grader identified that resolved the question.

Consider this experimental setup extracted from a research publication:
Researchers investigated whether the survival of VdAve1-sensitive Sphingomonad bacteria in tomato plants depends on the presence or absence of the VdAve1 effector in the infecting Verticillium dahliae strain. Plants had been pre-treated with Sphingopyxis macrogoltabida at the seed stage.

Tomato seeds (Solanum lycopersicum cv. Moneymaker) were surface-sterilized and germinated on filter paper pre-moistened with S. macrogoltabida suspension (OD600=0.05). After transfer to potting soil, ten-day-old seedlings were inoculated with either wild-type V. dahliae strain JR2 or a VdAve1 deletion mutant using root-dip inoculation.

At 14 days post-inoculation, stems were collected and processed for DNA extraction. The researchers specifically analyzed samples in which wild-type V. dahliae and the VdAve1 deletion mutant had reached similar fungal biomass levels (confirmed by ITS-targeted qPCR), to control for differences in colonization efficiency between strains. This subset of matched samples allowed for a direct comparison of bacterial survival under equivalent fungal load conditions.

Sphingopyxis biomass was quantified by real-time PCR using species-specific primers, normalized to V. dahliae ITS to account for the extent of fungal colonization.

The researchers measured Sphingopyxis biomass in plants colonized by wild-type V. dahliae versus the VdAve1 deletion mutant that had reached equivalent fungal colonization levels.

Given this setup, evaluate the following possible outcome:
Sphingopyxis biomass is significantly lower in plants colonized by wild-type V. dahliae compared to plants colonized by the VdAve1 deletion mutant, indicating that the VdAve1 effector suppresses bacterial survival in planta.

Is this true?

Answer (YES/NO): YES